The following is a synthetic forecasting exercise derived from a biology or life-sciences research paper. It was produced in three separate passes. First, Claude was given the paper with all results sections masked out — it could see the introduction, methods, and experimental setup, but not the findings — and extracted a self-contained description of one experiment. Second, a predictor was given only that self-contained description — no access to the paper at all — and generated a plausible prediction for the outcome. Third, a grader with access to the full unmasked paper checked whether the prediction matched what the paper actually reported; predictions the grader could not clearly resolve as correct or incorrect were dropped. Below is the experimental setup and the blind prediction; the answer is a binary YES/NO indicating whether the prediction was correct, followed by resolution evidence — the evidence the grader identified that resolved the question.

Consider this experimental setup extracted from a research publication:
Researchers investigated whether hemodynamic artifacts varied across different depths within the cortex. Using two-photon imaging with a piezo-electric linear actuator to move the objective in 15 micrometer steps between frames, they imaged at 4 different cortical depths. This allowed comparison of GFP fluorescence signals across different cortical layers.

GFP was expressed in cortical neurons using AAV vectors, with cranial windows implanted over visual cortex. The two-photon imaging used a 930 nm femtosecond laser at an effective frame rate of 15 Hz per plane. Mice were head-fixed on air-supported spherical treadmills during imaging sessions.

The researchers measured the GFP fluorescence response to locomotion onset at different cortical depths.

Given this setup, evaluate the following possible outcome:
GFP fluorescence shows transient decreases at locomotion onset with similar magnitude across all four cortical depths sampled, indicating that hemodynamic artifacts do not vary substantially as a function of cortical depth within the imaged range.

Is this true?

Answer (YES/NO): NO